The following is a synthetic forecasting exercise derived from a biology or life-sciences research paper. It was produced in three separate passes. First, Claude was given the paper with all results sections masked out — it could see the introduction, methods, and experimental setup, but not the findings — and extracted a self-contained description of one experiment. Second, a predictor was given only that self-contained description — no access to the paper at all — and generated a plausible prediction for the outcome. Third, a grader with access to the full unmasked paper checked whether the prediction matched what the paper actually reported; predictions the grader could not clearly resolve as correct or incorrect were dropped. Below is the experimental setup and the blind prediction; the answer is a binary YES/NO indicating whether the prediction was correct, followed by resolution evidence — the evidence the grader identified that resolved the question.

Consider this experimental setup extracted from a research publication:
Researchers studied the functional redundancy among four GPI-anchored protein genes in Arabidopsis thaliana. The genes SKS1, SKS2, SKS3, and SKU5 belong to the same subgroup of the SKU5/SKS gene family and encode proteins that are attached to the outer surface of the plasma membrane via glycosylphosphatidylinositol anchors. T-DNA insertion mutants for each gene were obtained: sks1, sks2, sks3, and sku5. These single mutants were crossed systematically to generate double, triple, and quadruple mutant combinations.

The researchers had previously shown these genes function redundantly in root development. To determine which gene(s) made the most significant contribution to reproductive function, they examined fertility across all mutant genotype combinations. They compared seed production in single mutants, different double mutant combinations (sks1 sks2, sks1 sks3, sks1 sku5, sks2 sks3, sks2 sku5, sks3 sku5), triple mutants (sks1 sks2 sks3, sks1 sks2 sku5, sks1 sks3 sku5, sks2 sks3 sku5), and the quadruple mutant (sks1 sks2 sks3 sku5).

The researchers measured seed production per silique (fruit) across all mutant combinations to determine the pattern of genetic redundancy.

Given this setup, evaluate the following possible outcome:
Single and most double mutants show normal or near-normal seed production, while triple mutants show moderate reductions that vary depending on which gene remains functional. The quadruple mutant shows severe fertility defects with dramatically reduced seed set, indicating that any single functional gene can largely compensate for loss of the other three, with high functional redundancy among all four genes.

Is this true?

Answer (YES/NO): NO